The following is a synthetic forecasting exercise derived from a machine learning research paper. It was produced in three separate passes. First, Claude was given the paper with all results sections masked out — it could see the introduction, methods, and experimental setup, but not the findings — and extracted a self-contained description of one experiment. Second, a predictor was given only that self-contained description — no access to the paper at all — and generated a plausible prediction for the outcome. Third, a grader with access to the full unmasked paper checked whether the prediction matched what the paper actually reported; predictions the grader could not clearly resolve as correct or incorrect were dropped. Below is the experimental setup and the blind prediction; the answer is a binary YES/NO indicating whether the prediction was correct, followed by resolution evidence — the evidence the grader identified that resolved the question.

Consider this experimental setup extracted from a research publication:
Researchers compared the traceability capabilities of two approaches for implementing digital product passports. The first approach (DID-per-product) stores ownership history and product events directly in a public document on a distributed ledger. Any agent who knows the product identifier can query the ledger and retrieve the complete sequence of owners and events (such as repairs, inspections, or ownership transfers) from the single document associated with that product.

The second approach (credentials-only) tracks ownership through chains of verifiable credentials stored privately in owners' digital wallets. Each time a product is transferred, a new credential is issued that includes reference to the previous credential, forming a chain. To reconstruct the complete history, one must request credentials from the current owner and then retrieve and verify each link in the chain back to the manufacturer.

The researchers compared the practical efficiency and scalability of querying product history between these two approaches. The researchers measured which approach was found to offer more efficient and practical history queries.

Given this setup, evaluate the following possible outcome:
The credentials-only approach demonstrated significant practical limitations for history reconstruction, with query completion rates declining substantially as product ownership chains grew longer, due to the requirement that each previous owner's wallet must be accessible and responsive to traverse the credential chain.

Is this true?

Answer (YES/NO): NO